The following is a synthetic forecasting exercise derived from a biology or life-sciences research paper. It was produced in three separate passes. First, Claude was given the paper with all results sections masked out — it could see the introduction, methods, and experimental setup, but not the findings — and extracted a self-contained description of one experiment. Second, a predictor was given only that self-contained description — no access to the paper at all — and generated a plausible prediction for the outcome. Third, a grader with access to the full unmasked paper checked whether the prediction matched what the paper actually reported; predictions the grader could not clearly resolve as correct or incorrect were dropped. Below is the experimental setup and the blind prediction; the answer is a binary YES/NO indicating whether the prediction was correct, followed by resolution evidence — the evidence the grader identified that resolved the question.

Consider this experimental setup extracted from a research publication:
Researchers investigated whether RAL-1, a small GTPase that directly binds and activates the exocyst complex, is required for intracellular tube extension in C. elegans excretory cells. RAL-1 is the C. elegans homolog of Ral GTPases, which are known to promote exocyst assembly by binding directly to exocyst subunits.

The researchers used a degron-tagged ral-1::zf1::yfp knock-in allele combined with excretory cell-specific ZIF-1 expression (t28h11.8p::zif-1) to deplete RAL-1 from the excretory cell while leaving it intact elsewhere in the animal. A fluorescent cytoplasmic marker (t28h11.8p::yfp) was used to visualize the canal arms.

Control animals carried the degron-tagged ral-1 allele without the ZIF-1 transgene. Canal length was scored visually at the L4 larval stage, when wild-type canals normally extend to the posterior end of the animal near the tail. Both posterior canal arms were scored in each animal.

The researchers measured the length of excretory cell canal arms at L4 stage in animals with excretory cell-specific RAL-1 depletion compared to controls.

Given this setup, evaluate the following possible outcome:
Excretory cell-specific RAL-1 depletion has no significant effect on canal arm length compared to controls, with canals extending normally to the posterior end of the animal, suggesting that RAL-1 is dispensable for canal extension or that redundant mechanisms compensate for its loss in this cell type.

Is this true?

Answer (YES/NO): NO